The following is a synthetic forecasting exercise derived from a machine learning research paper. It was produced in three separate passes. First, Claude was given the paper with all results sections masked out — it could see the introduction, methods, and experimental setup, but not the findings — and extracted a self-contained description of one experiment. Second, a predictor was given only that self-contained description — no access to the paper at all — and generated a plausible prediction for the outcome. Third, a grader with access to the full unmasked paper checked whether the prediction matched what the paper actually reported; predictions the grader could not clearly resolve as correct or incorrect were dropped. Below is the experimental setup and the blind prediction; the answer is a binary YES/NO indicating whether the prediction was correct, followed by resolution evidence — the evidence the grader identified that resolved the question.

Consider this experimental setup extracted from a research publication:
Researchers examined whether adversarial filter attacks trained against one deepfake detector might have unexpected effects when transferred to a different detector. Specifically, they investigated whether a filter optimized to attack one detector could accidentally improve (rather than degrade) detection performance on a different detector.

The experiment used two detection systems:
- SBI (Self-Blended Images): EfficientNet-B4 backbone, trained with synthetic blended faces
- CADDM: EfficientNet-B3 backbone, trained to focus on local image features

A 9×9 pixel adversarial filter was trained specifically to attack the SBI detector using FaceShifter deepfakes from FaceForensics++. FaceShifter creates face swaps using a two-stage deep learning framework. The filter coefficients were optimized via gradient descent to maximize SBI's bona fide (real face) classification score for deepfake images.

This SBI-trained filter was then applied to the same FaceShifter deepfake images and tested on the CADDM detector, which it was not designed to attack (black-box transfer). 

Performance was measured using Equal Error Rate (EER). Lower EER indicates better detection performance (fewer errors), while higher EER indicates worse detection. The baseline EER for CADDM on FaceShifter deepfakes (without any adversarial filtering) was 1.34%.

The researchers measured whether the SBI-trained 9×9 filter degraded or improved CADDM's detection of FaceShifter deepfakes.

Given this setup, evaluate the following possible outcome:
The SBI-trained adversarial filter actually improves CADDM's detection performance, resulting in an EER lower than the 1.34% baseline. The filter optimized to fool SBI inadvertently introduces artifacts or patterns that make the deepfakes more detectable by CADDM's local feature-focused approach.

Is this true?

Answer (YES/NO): YES